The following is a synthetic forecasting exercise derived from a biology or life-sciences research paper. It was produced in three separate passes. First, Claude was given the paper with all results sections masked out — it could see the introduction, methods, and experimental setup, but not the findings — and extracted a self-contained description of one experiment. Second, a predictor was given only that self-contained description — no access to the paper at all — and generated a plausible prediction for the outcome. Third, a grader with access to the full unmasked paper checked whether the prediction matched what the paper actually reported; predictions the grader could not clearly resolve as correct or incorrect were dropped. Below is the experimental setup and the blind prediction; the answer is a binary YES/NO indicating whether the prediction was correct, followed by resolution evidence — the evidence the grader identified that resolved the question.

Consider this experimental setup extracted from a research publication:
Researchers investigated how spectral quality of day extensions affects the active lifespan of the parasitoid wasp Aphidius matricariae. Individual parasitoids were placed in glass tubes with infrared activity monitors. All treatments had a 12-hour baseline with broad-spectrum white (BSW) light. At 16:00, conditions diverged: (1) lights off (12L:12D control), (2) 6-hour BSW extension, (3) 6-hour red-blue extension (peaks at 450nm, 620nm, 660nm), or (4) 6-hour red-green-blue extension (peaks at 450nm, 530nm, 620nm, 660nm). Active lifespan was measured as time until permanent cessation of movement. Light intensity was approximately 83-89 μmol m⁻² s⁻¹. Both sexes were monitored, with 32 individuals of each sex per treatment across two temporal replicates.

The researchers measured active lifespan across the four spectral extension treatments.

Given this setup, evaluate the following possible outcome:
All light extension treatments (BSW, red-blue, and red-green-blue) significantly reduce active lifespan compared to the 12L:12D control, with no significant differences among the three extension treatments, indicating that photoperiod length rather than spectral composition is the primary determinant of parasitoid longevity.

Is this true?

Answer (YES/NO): NO